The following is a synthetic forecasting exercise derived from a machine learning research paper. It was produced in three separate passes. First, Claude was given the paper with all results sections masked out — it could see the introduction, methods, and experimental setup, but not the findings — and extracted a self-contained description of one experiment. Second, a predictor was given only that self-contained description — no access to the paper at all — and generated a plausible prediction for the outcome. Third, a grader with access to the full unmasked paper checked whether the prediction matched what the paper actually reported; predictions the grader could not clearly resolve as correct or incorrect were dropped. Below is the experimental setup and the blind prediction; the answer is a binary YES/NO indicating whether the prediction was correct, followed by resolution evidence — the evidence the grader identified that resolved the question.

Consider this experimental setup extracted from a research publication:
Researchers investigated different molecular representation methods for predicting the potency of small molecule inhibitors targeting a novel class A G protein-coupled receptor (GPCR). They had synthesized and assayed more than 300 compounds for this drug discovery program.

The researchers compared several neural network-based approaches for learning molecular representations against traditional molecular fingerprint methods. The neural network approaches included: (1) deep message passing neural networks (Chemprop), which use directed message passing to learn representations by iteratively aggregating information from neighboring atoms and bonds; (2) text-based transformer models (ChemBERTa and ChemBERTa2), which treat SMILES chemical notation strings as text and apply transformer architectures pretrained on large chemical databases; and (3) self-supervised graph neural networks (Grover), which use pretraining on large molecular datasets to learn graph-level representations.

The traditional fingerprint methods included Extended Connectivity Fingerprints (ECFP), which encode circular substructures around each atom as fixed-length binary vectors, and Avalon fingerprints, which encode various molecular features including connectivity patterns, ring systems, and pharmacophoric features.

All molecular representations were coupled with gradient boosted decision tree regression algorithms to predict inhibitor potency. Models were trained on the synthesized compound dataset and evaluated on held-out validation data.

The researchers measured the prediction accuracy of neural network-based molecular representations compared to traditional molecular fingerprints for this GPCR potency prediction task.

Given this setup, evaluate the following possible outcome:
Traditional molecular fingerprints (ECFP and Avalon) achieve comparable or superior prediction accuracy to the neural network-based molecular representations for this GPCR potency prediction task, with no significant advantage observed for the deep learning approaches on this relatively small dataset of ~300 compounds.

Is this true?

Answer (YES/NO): YES